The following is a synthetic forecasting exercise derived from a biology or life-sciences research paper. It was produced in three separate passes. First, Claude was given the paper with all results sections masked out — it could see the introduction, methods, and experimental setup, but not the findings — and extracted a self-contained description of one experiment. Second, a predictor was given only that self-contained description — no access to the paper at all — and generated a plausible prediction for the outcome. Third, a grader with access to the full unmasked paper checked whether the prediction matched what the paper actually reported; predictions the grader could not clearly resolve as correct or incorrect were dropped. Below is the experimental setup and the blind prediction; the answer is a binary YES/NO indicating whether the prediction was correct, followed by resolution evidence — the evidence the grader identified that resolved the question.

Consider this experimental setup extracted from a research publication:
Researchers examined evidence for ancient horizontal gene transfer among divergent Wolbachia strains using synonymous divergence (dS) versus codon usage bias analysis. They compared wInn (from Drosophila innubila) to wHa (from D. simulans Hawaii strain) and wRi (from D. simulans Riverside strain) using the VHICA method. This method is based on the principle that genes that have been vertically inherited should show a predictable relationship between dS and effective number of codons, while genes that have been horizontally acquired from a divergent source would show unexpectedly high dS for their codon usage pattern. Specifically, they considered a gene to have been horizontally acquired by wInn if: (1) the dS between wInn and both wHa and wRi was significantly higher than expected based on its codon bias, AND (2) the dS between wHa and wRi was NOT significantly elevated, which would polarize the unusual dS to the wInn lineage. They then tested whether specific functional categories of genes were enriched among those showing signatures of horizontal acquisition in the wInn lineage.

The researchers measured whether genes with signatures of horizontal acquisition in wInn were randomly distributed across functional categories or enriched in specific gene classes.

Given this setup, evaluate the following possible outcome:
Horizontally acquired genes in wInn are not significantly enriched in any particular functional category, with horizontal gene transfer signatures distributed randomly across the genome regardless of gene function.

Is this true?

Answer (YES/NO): NO